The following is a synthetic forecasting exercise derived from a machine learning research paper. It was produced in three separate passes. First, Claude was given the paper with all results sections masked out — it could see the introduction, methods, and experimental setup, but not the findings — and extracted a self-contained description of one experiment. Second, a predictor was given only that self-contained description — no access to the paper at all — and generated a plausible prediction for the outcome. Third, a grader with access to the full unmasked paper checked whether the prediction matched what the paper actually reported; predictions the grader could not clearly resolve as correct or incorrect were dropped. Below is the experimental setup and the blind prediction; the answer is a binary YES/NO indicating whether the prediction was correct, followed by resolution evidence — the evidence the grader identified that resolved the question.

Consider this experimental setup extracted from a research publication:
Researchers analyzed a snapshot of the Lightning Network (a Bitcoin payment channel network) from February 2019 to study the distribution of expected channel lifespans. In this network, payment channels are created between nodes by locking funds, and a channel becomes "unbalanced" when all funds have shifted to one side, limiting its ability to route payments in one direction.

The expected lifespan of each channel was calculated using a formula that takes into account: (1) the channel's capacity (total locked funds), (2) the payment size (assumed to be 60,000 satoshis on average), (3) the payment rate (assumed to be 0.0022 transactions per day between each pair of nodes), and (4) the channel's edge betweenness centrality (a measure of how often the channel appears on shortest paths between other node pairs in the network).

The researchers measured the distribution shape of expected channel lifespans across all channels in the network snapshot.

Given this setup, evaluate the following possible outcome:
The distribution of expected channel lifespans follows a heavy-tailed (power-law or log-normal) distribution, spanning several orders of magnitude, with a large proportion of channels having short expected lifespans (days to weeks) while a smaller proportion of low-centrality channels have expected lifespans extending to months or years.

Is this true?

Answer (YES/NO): YES